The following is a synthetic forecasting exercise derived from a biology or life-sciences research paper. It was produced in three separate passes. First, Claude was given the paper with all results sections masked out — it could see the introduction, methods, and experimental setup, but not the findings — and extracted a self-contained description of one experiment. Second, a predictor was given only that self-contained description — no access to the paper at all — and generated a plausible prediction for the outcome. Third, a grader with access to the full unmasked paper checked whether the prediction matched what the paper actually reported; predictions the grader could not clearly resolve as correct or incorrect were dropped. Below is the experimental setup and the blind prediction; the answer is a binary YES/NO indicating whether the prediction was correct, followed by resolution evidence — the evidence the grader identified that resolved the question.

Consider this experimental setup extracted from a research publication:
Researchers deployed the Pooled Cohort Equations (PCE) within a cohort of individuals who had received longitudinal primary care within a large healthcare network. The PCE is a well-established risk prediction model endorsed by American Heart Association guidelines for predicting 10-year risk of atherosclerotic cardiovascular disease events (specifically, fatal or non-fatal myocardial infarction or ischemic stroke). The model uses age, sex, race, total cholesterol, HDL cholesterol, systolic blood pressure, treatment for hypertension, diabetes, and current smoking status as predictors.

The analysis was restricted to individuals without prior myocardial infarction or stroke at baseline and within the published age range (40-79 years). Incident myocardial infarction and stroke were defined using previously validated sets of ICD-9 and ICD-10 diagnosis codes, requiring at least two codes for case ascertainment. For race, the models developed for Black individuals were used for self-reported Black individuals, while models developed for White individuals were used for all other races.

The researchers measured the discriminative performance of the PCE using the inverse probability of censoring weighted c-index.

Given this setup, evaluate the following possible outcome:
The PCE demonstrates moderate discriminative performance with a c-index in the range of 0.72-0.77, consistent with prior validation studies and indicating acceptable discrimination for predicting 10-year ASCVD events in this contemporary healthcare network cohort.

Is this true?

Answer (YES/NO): YES